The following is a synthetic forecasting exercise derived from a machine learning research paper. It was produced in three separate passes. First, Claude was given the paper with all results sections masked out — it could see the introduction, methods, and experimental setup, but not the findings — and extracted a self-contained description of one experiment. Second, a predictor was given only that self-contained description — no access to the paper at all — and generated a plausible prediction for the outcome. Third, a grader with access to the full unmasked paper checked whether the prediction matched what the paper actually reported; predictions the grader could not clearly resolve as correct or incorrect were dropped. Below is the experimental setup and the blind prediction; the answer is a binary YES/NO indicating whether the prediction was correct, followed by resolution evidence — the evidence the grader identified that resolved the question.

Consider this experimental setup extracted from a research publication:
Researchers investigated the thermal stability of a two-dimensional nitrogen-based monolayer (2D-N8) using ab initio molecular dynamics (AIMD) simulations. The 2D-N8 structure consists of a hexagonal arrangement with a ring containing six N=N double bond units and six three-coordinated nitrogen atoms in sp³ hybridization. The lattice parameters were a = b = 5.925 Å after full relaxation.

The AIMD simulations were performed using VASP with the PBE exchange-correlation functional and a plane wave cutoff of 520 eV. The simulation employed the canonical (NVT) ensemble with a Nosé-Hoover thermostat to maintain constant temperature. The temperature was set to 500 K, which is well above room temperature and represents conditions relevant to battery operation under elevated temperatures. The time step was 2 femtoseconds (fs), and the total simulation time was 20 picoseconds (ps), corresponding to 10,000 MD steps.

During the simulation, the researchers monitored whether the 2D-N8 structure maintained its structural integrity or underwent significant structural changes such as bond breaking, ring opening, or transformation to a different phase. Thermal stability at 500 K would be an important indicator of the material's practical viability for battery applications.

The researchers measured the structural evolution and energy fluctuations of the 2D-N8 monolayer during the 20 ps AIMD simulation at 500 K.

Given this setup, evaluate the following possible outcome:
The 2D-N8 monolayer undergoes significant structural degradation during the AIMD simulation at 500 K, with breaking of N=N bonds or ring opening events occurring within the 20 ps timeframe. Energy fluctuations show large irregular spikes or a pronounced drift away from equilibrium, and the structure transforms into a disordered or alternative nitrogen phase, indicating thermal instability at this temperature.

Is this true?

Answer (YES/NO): NO